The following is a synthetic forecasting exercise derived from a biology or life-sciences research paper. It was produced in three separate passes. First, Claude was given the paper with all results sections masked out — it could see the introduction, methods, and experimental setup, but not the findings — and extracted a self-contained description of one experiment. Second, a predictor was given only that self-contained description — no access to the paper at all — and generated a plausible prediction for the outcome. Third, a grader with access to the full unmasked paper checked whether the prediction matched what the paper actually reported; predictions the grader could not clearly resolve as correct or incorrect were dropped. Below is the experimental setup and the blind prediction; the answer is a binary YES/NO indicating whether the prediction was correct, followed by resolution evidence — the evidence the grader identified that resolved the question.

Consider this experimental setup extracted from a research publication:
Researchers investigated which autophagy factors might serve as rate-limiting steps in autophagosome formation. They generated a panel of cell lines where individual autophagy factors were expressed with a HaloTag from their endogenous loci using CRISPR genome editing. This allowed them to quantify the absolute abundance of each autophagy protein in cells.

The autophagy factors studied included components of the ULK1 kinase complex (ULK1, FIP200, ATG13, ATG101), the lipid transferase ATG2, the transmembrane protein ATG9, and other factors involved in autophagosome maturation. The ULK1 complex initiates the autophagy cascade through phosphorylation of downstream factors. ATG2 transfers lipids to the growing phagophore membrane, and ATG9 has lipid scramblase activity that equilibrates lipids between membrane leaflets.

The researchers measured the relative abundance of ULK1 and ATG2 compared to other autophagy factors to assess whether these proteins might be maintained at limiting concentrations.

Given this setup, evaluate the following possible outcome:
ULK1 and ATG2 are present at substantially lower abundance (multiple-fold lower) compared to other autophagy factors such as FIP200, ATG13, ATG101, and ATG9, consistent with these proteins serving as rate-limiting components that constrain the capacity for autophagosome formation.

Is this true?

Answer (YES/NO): YES